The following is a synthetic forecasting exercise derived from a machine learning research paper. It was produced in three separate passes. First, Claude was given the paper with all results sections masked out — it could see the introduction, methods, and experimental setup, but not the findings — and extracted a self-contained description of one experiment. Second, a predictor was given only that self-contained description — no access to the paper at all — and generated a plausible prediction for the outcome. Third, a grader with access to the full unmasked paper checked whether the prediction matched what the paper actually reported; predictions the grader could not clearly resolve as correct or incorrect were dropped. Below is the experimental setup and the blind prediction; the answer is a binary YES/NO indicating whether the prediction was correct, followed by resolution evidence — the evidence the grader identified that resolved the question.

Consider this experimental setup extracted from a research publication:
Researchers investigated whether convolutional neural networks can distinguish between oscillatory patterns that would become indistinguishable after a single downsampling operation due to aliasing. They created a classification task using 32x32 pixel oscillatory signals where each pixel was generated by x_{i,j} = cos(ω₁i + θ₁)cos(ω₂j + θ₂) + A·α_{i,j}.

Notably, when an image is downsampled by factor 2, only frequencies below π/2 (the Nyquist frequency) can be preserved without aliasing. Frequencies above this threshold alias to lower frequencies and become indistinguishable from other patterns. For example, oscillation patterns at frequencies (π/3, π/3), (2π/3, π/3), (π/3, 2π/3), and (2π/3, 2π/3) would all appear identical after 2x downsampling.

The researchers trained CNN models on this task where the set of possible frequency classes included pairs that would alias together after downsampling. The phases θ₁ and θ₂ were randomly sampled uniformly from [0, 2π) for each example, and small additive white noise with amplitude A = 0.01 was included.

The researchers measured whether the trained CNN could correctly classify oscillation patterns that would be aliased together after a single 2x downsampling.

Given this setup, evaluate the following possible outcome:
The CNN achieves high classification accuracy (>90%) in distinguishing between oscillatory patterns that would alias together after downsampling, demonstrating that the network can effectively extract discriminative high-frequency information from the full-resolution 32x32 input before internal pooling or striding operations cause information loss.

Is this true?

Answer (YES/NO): NO